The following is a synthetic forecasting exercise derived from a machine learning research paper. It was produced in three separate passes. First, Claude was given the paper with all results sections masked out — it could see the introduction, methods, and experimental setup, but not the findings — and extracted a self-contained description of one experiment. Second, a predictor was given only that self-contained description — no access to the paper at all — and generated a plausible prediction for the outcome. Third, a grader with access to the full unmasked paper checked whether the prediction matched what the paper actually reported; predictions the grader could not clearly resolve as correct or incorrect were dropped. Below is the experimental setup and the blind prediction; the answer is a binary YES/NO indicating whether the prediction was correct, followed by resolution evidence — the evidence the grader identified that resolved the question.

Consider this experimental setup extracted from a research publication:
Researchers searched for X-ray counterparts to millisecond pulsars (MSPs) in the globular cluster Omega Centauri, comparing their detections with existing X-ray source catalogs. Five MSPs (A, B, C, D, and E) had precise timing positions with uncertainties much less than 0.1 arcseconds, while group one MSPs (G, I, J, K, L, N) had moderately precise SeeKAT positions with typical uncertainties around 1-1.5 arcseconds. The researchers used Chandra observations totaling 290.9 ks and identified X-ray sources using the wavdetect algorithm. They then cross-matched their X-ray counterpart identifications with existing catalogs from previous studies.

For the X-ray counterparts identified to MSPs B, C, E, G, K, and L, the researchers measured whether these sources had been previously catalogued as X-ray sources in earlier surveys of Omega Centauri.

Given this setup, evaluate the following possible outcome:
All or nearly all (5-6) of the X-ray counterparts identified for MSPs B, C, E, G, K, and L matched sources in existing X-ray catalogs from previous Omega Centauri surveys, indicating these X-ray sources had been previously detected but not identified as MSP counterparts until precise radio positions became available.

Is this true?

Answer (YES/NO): YES